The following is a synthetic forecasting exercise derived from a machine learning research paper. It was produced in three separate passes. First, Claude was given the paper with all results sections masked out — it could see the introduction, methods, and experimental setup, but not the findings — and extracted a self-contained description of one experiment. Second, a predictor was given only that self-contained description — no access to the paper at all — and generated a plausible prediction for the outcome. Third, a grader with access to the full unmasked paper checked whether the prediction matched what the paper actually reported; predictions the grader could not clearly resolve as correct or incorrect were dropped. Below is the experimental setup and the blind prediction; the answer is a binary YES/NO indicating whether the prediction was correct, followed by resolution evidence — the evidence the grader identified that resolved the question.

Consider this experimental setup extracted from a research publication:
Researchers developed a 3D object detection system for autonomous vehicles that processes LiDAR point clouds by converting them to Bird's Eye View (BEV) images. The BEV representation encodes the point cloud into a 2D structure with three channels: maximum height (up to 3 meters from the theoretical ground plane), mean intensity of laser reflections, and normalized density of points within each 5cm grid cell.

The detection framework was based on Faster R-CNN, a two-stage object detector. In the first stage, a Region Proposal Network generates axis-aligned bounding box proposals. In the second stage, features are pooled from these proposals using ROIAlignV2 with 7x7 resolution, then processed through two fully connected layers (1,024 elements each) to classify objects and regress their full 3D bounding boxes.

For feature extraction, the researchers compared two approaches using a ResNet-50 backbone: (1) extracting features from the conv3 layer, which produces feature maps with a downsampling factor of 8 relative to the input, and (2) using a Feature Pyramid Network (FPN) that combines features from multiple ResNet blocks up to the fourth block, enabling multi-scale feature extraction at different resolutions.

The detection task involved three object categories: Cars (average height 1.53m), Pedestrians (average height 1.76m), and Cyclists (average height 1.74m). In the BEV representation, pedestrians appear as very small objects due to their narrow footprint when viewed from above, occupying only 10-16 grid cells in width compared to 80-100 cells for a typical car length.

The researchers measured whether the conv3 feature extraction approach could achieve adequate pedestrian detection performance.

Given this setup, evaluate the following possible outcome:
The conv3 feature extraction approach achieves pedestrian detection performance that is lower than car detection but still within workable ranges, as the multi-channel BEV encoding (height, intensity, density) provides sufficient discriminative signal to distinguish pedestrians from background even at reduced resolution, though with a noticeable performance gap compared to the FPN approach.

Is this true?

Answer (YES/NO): NO